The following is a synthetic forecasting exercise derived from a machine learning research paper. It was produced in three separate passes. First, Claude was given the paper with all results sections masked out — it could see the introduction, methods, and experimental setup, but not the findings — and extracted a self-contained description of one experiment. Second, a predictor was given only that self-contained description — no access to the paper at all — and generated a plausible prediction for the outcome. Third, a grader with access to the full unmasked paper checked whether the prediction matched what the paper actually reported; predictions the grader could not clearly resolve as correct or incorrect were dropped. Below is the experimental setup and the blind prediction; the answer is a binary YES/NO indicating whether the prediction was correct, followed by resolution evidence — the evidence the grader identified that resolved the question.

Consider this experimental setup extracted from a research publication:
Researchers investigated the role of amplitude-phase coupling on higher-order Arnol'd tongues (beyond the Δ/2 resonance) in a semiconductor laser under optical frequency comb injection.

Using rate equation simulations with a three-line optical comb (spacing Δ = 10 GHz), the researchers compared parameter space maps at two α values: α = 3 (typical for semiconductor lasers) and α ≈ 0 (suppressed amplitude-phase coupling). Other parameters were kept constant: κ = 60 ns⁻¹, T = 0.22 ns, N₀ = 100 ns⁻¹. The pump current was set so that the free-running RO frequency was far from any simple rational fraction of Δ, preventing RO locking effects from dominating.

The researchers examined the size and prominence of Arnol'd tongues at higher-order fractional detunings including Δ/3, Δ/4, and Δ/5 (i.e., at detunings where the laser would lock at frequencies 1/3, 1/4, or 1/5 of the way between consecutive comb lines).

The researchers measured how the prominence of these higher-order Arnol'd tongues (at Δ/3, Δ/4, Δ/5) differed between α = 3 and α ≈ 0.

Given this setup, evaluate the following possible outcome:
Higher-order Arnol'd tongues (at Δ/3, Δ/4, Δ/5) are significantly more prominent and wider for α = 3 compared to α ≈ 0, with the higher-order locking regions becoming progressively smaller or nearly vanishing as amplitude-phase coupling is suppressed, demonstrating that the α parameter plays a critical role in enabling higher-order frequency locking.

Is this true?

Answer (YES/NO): YES